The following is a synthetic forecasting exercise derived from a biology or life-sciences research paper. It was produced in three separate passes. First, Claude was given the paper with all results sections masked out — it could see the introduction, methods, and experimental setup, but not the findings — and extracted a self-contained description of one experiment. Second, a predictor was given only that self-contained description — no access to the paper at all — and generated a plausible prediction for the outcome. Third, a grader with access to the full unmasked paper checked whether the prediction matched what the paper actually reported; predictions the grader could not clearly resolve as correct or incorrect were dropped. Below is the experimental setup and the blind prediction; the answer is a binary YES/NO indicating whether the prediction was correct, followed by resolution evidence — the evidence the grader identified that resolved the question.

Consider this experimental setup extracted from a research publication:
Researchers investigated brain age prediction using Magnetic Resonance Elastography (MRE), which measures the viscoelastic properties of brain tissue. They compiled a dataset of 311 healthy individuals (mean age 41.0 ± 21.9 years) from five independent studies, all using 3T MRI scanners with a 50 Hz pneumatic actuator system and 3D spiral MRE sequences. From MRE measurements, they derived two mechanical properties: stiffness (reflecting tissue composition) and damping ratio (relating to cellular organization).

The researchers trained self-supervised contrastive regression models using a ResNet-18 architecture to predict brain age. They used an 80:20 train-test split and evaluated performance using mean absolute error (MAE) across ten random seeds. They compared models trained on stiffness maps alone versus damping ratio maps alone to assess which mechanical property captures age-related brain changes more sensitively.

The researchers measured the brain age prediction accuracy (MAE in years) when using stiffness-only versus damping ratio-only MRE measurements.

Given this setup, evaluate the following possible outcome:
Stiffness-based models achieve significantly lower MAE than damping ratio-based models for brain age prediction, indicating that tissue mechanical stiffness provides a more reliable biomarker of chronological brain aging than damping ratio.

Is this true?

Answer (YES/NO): YES